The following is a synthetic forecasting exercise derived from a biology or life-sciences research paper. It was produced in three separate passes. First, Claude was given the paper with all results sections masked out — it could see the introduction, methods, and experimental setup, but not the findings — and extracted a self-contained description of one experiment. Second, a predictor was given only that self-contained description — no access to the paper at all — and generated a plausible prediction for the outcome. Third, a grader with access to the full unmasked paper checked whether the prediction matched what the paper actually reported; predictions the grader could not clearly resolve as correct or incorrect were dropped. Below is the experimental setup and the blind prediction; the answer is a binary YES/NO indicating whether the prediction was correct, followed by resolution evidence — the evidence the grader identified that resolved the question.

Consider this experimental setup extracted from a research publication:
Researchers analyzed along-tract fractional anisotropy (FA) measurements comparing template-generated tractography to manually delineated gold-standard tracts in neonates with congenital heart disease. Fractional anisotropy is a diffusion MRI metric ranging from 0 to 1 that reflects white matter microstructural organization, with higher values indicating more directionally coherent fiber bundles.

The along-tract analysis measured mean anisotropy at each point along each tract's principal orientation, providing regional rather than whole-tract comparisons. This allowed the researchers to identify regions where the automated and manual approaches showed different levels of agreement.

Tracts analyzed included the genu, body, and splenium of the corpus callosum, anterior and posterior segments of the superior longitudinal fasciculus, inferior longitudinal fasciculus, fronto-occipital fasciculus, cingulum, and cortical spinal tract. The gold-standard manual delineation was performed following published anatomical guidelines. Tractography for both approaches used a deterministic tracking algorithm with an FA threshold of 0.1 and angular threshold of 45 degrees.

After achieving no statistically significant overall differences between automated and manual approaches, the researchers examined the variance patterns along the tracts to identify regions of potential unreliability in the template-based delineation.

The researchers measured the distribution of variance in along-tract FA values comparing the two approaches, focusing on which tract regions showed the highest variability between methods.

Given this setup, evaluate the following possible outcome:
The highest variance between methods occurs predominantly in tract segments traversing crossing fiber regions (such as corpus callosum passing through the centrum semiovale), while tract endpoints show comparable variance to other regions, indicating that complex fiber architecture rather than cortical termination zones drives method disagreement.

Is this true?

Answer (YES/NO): NO